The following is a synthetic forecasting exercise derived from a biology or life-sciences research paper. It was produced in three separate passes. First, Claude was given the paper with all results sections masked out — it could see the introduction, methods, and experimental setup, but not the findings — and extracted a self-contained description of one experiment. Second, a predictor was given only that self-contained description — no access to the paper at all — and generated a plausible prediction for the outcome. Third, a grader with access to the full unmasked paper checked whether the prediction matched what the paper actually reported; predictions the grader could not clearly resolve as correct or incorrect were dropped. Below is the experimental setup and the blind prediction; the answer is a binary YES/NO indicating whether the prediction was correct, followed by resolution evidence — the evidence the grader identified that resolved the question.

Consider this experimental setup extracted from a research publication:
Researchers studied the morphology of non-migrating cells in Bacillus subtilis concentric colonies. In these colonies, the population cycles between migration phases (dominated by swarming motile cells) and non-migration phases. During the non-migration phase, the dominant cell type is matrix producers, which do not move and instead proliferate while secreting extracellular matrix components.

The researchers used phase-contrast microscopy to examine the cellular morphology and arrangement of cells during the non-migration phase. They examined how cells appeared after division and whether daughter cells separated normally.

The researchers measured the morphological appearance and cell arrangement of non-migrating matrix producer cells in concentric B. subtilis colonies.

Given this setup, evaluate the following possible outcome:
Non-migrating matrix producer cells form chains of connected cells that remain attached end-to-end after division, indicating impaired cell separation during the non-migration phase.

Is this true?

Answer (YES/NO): YES